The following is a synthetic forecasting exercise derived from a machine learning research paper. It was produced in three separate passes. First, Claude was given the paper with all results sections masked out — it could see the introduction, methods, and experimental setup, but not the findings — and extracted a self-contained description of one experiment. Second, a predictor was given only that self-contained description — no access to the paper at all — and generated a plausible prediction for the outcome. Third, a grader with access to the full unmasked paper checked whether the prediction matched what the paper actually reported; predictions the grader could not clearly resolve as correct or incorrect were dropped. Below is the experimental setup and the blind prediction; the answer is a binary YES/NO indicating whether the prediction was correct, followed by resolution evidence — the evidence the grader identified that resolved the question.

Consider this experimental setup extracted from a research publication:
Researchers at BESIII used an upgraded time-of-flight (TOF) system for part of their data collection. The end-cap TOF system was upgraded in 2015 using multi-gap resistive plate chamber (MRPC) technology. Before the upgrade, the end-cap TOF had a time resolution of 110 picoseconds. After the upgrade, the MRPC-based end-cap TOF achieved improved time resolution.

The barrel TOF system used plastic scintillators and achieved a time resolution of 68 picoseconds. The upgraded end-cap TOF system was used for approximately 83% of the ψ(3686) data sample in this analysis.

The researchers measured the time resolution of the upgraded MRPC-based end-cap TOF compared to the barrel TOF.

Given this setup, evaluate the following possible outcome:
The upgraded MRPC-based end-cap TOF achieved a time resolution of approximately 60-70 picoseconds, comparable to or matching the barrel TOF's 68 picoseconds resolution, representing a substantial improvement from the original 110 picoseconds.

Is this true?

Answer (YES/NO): YES